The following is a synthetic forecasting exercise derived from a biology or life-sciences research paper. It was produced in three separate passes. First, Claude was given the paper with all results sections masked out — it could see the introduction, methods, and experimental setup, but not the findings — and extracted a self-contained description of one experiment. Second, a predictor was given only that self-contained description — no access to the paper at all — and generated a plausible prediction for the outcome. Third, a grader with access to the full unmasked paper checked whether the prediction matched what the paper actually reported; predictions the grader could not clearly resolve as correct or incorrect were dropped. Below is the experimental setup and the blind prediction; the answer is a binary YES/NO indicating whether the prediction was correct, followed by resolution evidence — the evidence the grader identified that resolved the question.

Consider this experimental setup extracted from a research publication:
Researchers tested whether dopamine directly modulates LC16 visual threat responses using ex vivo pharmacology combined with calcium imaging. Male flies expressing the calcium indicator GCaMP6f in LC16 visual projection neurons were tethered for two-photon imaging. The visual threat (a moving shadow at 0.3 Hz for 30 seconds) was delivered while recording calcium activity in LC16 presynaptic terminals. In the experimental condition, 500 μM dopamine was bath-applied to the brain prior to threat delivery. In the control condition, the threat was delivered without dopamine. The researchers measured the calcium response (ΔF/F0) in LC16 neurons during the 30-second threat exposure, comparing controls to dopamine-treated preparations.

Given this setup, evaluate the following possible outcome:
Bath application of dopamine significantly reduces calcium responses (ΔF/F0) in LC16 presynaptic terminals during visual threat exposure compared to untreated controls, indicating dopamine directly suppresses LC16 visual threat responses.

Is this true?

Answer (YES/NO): YES